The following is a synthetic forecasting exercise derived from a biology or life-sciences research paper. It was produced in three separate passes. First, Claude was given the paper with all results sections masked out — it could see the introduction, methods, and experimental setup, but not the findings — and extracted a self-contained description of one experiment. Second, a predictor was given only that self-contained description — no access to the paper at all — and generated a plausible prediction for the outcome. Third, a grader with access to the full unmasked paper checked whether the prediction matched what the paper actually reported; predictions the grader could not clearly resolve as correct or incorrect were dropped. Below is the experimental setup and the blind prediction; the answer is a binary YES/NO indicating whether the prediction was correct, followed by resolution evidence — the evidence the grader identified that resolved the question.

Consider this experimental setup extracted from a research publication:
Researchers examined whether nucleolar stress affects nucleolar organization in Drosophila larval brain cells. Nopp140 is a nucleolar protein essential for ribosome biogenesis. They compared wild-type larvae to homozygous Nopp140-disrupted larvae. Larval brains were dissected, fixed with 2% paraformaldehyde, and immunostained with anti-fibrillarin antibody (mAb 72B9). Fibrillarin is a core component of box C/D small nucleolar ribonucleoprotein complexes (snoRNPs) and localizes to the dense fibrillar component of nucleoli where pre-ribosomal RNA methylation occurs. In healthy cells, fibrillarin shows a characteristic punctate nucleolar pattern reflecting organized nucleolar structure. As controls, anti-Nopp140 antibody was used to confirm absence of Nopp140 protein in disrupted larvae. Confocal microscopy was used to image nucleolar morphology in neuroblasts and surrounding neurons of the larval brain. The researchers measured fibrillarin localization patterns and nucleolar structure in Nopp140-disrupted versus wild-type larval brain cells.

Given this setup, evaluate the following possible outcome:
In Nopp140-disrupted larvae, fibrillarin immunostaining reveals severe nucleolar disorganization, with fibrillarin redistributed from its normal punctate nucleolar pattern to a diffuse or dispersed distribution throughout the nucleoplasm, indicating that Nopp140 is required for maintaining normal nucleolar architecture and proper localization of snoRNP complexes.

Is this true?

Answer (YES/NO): YES